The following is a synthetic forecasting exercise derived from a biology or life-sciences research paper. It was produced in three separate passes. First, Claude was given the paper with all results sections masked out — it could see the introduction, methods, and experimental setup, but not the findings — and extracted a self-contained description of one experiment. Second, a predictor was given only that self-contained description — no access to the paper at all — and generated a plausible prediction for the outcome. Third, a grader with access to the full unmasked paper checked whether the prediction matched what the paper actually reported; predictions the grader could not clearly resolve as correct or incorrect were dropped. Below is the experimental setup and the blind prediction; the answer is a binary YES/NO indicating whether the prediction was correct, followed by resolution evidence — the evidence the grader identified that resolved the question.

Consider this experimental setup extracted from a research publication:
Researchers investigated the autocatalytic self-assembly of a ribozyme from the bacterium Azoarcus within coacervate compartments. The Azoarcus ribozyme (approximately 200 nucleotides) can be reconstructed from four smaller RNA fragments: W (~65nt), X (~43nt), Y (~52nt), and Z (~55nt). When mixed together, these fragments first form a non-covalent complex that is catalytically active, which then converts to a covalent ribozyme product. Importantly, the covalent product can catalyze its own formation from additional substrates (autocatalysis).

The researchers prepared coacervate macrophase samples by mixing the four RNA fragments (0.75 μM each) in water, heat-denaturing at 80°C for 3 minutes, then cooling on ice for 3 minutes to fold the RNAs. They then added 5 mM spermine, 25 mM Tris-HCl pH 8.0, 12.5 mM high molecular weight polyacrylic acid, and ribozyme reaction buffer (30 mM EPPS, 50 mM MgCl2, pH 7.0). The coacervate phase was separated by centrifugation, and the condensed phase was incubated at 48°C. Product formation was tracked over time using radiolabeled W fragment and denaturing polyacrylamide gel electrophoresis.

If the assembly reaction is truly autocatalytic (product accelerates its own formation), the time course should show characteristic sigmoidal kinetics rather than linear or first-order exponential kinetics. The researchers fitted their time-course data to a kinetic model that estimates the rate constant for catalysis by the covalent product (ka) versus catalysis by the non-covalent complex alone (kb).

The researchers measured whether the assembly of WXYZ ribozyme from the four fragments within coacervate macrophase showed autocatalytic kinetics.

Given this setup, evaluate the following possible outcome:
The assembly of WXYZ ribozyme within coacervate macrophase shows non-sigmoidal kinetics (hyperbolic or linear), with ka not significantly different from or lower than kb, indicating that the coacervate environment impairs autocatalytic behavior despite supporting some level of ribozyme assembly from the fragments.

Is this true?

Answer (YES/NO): NO